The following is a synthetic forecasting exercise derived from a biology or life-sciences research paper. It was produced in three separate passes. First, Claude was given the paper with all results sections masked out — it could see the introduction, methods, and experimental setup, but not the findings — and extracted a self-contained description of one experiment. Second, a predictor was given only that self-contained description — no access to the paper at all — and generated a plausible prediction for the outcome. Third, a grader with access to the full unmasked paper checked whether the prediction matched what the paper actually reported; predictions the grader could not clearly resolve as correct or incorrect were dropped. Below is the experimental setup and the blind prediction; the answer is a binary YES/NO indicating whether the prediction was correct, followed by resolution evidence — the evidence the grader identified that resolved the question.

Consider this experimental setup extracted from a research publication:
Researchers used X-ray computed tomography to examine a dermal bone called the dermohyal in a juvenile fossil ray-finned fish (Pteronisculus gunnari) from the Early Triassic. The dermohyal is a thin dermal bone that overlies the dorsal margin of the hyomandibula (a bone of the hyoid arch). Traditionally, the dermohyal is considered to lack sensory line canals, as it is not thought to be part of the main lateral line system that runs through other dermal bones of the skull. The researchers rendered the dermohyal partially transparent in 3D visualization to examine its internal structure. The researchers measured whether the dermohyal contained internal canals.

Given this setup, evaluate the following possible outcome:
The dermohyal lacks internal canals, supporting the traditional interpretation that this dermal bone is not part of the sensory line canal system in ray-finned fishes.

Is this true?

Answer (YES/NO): NO